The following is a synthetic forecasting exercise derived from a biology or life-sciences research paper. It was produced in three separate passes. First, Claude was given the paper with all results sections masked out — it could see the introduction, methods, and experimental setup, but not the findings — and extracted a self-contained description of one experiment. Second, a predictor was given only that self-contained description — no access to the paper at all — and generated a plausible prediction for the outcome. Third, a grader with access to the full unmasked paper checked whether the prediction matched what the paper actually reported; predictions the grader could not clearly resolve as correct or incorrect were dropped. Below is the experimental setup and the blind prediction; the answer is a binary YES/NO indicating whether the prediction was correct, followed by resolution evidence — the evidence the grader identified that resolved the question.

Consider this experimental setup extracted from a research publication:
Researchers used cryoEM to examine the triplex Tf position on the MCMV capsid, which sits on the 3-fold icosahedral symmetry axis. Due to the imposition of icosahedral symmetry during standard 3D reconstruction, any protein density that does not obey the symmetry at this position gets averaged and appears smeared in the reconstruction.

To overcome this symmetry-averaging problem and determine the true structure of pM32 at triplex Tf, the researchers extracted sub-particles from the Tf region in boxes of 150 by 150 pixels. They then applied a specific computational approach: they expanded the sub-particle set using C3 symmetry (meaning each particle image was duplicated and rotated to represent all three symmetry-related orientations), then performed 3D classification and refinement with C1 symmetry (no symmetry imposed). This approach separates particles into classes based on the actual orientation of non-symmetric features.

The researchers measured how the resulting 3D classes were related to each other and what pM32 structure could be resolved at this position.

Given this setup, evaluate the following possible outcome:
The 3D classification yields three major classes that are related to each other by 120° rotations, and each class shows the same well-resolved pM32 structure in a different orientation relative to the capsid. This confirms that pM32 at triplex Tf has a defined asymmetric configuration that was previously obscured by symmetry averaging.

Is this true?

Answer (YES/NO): YES